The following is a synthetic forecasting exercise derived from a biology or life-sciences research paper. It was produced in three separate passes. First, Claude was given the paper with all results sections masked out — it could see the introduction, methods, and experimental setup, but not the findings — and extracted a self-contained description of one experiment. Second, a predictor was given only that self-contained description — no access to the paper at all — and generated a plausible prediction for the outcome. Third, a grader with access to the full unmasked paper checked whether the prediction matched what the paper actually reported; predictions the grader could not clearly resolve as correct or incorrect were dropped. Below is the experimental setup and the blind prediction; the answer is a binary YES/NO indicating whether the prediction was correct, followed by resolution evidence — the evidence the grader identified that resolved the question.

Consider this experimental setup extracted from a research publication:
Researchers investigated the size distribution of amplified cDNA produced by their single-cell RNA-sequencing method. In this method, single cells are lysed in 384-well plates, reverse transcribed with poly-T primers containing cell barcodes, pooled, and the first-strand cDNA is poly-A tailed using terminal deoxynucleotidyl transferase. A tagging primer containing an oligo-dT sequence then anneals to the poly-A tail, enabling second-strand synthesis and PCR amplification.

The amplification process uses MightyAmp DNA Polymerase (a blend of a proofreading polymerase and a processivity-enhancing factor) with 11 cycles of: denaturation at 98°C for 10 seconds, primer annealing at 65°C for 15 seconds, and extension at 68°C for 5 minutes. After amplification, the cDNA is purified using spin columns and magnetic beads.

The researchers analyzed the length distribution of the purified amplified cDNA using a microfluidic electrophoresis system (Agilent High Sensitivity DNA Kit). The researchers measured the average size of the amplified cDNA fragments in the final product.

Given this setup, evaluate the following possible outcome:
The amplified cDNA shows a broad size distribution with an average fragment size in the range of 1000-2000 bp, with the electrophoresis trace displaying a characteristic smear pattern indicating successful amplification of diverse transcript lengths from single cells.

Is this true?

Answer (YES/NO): YES